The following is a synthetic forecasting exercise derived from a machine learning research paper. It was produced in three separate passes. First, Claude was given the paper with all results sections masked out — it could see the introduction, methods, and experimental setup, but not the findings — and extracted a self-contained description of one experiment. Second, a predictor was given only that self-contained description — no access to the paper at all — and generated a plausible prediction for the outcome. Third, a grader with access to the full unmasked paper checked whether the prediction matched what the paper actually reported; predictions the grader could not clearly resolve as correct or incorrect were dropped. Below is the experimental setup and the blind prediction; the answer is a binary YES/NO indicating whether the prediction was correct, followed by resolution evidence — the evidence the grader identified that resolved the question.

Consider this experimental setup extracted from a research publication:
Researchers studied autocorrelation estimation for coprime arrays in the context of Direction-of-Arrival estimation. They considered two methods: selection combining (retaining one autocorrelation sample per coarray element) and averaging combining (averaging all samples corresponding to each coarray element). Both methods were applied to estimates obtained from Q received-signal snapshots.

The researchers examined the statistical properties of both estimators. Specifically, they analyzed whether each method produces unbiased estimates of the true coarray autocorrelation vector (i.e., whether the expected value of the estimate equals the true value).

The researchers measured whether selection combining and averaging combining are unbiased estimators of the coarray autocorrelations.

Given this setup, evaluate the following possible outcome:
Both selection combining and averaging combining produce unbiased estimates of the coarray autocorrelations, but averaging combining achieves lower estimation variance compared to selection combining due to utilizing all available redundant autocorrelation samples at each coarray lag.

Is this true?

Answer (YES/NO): YES